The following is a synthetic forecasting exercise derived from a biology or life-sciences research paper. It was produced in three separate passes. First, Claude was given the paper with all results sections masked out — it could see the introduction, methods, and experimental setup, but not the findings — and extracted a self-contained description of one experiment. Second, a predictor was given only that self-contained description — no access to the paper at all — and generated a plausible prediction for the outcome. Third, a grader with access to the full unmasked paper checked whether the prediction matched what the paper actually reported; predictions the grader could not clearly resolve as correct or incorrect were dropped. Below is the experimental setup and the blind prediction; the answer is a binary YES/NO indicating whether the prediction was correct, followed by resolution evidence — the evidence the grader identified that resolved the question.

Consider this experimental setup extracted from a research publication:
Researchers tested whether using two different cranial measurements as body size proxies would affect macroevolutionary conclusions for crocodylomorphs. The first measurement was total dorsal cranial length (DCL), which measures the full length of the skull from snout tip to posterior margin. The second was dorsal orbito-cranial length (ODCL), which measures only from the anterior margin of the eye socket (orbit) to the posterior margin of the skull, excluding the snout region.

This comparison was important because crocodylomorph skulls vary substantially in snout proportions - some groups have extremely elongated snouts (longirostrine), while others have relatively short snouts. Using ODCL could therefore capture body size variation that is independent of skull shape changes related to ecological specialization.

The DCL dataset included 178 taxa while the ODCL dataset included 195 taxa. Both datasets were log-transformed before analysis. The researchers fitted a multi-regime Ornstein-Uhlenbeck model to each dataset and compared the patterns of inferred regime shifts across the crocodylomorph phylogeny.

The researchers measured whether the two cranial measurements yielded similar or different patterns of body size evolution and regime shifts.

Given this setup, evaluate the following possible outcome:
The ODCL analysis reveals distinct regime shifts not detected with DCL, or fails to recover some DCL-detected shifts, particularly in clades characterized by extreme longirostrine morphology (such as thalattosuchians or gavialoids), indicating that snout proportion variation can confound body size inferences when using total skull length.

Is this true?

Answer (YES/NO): NO